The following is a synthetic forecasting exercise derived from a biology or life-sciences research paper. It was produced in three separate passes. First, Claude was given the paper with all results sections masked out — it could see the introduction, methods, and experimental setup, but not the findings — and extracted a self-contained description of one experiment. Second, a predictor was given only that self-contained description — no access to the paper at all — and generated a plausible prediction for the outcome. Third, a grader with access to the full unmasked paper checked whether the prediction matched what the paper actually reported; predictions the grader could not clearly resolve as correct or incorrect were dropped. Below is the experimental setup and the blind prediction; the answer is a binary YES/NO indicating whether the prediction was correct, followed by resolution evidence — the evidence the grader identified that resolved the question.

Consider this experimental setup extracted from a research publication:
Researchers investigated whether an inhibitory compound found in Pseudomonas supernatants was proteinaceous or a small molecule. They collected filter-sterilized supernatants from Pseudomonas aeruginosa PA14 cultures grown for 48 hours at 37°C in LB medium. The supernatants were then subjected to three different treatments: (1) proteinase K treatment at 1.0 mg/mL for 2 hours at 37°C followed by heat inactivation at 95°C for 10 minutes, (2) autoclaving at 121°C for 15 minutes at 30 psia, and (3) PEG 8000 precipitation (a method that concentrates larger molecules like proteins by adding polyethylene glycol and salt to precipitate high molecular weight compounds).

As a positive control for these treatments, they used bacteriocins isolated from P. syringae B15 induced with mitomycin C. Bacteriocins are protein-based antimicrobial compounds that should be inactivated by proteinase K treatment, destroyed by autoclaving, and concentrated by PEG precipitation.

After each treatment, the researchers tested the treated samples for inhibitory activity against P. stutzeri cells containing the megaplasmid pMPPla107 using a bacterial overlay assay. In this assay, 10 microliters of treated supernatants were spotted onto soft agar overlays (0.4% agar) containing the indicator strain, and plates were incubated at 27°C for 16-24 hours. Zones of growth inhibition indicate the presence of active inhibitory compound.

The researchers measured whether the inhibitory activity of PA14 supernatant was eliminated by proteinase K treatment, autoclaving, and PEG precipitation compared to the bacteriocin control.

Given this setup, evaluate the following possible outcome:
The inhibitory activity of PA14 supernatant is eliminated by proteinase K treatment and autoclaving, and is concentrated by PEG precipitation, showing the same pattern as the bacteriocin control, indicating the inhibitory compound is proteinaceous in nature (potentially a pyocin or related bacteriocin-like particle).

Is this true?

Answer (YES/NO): NO